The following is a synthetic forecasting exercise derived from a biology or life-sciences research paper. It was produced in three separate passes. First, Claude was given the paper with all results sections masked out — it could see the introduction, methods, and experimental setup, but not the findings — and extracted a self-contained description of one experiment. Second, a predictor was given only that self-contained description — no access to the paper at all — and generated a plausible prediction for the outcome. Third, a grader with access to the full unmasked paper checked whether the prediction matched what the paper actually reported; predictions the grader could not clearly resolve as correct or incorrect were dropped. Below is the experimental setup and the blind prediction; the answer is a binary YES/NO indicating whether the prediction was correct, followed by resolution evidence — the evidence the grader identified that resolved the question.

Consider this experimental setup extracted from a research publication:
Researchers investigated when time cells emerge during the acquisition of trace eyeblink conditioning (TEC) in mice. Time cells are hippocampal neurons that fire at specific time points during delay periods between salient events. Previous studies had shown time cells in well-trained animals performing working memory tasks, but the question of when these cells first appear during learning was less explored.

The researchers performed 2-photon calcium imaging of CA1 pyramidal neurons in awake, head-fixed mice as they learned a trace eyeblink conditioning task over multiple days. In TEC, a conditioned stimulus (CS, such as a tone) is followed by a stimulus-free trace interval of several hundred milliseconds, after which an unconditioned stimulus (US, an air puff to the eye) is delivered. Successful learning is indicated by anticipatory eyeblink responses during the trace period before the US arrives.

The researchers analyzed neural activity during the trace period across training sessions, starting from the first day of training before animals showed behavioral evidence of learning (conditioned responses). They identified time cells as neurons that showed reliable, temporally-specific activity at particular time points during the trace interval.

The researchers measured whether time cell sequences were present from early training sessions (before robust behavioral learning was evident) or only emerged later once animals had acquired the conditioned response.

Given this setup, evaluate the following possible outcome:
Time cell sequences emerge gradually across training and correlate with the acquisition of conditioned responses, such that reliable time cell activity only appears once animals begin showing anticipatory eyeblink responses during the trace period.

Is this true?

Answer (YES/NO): NO